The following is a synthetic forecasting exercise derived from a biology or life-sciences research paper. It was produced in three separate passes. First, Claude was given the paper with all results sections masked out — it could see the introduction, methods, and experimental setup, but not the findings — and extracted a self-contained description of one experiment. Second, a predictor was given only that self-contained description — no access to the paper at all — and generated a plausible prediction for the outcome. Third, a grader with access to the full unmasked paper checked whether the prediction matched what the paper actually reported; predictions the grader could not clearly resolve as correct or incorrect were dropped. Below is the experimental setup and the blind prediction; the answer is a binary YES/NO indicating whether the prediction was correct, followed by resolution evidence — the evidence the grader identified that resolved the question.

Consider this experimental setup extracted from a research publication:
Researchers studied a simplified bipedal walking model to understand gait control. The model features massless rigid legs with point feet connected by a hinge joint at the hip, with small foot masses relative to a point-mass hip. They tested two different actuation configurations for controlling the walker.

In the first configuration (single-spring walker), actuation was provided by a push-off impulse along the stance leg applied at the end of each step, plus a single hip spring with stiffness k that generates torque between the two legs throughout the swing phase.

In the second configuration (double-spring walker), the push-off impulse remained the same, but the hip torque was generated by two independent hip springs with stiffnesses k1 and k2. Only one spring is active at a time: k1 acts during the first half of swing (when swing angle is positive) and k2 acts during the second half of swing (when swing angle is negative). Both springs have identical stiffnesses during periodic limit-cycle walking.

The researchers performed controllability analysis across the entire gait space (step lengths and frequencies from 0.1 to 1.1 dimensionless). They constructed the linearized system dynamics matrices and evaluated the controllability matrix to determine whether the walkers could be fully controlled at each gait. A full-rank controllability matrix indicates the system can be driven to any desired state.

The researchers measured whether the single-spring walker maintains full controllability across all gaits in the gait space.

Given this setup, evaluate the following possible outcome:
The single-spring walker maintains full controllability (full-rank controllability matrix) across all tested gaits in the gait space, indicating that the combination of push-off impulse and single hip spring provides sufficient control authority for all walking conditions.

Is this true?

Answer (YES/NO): NO